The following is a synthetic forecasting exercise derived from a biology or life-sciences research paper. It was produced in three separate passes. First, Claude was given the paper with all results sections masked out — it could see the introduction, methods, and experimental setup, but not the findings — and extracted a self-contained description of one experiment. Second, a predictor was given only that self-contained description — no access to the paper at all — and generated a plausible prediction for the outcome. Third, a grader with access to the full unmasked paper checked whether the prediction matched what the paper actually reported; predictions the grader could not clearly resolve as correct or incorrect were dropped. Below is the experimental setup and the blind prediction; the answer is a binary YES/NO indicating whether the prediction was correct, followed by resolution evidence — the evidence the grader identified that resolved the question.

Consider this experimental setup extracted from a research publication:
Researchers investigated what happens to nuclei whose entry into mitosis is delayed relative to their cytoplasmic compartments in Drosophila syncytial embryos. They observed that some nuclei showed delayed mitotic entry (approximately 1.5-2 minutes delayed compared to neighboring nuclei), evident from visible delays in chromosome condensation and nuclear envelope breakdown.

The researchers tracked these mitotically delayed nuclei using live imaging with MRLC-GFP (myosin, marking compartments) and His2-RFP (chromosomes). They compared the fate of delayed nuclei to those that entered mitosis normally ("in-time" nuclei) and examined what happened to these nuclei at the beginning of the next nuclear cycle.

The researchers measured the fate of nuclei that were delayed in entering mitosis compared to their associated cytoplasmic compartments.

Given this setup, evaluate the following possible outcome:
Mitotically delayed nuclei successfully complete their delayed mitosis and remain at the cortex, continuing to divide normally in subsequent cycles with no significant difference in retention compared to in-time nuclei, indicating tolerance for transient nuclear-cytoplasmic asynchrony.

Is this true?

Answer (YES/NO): NO